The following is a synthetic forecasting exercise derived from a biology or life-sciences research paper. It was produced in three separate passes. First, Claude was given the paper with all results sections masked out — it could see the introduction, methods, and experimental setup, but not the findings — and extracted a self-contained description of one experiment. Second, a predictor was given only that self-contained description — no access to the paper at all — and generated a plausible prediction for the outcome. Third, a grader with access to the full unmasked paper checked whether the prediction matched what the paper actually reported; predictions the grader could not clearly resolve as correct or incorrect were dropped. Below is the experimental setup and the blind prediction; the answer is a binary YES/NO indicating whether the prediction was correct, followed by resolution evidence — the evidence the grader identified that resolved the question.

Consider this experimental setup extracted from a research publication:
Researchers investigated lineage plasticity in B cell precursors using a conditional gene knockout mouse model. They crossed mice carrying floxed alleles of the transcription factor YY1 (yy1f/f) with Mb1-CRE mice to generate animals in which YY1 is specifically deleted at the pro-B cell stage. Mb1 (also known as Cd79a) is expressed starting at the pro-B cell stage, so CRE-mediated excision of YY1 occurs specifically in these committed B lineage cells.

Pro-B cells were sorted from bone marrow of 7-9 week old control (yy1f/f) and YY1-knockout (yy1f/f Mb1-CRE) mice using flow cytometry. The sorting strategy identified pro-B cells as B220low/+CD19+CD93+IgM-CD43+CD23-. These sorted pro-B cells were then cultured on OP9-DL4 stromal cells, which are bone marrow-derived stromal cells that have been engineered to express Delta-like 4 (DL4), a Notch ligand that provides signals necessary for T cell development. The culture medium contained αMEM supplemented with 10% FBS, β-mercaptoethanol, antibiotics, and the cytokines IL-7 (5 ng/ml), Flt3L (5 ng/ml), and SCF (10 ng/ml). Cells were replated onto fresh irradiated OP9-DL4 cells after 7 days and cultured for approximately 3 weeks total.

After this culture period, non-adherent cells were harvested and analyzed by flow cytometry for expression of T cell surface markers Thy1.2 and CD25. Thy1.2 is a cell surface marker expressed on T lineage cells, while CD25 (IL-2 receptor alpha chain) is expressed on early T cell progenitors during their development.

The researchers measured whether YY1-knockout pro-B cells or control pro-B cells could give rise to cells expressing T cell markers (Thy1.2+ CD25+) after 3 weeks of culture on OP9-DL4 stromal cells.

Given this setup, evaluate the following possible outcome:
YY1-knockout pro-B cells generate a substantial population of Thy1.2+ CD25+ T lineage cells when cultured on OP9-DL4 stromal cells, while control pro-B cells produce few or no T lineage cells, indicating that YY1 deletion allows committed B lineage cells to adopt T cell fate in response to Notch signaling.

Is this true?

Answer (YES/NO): YES